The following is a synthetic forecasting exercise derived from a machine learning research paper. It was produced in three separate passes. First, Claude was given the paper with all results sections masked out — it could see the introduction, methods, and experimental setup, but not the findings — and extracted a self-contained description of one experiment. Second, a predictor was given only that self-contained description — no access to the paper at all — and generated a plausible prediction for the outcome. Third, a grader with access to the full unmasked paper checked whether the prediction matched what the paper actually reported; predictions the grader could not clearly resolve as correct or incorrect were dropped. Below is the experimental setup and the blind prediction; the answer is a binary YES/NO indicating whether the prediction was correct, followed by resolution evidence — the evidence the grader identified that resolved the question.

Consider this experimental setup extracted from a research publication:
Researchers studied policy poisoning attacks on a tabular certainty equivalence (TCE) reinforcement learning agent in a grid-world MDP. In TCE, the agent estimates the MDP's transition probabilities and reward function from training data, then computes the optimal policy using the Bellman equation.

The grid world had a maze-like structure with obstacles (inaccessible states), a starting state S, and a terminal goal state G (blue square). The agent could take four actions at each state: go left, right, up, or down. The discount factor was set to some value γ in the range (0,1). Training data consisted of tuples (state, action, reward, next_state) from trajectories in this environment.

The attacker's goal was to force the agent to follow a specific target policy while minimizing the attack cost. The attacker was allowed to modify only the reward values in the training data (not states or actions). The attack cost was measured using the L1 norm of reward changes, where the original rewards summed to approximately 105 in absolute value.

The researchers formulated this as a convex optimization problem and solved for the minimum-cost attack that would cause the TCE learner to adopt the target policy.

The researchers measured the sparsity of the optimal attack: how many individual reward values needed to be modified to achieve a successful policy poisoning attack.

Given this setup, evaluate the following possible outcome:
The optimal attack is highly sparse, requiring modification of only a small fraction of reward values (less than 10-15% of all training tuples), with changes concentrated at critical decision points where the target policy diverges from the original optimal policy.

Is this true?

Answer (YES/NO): YES